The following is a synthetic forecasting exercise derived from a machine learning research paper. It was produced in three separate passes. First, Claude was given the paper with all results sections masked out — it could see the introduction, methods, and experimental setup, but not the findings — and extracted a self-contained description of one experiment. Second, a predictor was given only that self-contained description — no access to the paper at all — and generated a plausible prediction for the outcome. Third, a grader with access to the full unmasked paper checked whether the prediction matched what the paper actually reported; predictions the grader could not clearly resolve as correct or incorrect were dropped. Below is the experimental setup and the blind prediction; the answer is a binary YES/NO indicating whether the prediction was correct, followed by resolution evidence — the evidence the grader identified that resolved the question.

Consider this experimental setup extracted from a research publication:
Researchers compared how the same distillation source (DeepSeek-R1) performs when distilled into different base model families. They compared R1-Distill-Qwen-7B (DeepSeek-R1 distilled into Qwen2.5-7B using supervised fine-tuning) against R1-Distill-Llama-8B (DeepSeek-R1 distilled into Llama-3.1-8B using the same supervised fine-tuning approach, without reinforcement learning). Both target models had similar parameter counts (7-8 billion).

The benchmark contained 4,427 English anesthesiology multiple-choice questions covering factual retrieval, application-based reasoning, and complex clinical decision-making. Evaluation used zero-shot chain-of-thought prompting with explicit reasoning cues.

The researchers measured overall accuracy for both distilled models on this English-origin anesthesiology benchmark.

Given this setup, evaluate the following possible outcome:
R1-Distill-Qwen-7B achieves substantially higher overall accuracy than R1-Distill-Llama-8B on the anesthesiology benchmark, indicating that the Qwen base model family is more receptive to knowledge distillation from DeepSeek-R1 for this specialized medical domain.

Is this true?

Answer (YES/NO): NO